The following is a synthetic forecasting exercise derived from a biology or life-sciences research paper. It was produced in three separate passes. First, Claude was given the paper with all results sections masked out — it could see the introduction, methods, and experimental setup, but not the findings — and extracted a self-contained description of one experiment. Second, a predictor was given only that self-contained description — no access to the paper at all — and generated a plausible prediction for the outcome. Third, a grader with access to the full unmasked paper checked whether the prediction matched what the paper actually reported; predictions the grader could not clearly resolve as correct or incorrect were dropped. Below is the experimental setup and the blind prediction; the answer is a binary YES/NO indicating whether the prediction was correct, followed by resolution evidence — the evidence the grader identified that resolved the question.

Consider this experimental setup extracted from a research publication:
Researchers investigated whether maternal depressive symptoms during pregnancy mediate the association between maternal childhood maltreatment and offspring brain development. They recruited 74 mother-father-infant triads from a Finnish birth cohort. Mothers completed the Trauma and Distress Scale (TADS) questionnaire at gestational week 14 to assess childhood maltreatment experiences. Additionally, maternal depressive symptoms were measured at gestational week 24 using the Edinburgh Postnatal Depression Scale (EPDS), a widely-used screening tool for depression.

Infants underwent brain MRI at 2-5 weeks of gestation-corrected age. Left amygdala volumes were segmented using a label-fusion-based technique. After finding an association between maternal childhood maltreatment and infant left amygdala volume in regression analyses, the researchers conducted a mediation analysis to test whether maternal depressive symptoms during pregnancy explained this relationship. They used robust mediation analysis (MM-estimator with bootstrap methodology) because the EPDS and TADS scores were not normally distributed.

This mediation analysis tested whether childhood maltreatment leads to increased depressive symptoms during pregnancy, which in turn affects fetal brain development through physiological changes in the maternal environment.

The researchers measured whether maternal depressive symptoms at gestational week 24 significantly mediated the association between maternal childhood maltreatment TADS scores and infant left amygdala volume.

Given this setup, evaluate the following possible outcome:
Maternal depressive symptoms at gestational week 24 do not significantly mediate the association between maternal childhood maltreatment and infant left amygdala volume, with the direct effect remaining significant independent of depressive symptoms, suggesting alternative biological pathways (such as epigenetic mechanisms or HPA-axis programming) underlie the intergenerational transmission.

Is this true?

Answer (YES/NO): NO